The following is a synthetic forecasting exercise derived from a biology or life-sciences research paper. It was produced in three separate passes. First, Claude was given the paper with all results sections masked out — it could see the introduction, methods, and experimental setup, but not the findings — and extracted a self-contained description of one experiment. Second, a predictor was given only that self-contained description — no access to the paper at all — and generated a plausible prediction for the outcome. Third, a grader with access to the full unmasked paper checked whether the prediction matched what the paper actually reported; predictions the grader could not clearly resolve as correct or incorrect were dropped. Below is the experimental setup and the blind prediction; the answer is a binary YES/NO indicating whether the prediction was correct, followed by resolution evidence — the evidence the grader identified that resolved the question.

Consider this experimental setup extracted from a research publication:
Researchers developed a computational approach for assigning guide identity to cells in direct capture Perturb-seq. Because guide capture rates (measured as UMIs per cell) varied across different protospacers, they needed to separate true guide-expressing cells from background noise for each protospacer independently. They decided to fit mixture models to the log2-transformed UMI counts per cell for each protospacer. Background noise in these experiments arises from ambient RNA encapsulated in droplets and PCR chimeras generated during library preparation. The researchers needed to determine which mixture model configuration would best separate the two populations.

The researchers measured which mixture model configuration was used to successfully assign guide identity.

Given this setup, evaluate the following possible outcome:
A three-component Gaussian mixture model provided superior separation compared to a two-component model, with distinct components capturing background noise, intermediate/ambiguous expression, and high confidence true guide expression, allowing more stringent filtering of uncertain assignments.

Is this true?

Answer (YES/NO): NO